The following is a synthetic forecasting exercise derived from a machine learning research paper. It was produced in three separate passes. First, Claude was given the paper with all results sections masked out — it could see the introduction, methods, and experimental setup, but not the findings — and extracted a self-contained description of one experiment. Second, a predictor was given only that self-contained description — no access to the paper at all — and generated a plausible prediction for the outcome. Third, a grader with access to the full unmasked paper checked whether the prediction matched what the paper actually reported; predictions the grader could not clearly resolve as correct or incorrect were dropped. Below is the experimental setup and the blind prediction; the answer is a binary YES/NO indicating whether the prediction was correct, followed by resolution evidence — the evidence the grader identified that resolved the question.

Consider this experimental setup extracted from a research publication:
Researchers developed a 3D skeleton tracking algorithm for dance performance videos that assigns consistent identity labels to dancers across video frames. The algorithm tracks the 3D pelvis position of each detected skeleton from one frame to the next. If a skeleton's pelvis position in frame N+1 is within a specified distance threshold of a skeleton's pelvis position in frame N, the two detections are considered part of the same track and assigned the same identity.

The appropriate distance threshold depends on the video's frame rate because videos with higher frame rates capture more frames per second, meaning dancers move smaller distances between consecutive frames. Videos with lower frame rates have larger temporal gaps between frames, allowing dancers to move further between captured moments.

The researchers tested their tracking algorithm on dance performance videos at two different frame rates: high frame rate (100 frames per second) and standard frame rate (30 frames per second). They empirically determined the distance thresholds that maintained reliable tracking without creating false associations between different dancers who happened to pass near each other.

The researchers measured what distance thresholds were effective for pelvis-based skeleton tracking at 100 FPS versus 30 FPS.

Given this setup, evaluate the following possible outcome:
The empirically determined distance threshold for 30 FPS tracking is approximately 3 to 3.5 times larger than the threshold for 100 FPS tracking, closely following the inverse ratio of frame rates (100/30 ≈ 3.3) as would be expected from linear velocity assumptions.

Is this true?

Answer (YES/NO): NO